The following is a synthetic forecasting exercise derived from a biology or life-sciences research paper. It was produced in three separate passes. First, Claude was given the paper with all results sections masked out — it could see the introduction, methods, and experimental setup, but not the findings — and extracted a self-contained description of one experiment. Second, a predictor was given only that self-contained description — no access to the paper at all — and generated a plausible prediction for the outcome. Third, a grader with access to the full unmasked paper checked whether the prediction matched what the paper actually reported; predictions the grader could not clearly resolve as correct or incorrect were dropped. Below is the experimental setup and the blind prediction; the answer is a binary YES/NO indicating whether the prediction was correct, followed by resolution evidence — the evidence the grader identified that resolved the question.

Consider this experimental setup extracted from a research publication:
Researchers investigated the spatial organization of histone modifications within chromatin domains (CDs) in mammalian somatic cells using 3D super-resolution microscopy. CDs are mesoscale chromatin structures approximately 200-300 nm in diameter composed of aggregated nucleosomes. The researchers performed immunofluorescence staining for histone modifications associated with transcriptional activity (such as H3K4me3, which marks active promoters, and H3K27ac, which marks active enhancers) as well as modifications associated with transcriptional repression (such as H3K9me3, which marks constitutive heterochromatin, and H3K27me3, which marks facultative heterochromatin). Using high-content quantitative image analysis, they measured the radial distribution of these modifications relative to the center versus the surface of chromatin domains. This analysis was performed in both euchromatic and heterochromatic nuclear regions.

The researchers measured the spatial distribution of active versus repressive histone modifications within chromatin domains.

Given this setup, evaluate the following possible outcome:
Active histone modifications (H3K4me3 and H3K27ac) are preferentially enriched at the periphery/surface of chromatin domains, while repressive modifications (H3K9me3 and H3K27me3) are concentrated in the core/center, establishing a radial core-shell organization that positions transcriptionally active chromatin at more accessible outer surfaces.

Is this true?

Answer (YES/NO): YES